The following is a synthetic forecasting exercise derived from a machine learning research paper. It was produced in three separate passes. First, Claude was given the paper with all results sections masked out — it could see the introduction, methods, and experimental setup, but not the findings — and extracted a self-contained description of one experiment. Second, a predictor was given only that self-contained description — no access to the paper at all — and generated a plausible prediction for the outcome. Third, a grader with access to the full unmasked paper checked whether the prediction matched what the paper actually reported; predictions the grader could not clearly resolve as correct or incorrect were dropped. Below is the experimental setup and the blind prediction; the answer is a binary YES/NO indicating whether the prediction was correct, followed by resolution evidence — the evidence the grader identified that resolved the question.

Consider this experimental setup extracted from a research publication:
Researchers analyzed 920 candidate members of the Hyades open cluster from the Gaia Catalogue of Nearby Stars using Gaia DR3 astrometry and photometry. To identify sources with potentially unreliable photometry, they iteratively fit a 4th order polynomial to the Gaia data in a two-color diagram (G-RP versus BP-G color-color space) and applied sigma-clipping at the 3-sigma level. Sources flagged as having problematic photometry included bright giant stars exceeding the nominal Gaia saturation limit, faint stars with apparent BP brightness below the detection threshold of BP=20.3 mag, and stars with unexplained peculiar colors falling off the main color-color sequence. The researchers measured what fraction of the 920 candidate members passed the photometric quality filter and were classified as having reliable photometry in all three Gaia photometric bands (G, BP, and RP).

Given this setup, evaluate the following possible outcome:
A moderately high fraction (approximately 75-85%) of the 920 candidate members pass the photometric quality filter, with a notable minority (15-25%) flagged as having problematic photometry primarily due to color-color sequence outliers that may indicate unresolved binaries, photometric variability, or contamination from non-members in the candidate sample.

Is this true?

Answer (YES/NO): NO